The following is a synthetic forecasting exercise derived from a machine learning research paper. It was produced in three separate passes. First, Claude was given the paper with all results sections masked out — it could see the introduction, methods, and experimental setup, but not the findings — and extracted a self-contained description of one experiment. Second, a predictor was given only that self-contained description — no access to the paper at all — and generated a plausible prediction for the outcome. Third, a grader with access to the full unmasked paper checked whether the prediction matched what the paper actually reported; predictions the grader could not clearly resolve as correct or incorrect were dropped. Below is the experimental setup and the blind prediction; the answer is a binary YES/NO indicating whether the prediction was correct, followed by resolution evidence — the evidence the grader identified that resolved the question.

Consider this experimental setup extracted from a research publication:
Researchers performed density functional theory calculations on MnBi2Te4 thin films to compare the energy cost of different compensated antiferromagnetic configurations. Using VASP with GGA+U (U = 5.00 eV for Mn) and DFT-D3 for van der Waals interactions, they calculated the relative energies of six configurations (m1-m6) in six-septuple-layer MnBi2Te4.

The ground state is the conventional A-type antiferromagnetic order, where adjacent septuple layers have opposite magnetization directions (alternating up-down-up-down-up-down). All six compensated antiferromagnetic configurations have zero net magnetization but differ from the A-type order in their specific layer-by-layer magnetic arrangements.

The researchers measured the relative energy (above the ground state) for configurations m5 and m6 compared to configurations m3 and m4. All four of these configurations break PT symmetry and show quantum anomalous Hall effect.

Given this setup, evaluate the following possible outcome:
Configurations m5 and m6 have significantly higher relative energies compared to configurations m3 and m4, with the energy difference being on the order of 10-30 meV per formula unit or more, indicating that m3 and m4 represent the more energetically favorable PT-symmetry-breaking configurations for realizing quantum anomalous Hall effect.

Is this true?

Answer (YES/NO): NO